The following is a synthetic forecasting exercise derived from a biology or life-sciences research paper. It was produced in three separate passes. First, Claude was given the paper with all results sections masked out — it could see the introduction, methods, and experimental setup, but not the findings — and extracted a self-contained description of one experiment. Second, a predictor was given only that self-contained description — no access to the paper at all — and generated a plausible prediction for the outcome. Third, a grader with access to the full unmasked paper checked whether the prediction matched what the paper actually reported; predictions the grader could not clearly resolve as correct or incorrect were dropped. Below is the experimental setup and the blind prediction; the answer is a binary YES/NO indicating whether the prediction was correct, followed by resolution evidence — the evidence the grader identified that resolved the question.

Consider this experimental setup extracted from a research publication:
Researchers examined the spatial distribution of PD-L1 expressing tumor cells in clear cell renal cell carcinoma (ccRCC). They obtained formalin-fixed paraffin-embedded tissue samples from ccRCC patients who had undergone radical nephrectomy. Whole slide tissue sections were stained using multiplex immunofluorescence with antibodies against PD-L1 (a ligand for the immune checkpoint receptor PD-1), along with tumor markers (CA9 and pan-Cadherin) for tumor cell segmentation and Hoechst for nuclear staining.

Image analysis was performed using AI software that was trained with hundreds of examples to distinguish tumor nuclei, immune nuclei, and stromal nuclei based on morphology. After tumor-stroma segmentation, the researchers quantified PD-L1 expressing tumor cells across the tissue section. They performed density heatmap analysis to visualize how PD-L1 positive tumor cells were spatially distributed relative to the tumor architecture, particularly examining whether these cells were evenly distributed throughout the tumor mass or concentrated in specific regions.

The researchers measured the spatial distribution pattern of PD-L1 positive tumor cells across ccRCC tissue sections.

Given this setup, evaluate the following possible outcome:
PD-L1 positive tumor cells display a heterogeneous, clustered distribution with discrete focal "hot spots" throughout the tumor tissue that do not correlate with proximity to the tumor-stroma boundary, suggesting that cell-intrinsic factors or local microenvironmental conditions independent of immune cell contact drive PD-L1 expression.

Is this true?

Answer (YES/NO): NO